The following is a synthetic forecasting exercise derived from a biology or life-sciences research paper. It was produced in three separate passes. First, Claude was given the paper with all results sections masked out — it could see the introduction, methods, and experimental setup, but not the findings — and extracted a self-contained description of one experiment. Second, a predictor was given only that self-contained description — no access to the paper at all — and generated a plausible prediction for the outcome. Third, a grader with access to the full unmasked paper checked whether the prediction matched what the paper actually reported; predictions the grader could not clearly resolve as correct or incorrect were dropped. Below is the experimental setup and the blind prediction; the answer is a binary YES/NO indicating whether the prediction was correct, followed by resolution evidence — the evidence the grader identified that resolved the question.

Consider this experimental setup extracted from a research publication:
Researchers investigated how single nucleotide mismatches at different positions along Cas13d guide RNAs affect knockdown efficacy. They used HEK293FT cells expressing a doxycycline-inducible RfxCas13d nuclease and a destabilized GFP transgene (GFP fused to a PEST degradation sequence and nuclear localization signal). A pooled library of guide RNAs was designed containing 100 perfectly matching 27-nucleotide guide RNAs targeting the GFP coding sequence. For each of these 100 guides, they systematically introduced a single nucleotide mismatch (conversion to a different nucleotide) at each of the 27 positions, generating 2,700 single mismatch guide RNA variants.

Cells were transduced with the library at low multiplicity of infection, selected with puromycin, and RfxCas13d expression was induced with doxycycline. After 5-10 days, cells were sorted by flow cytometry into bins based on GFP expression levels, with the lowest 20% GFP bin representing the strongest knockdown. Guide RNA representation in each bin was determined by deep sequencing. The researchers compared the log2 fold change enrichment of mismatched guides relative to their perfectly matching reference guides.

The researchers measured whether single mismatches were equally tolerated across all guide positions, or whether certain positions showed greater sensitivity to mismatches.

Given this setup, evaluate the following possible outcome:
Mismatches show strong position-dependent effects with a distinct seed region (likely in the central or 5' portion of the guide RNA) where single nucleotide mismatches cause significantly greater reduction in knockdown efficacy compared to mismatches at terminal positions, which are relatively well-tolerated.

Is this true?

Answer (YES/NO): YES